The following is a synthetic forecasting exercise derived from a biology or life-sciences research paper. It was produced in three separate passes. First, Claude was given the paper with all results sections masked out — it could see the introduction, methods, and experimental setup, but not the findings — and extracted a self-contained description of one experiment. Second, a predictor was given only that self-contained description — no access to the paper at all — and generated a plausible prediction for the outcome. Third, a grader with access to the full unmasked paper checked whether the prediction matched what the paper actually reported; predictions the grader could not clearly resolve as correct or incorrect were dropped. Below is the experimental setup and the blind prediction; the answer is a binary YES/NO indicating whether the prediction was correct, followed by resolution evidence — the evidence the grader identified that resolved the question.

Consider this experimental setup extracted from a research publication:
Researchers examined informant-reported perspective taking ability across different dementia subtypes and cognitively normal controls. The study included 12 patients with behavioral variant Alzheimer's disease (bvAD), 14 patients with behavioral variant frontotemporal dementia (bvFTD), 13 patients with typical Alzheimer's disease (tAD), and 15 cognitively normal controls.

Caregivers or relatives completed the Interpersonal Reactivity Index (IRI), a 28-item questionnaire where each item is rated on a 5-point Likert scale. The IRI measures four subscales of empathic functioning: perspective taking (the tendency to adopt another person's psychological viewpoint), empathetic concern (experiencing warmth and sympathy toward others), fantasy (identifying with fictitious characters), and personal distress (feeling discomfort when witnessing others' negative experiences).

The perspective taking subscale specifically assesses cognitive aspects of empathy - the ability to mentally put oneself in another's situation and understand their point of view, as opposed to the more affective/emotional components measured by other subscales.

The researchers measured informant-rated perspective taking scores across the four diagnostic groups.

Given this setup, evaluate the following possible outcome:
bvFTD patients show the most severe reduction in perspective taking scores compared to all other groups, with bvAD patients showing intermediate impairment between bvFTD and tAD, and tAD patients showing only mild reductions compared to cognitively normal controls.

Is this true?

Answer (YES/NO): NO